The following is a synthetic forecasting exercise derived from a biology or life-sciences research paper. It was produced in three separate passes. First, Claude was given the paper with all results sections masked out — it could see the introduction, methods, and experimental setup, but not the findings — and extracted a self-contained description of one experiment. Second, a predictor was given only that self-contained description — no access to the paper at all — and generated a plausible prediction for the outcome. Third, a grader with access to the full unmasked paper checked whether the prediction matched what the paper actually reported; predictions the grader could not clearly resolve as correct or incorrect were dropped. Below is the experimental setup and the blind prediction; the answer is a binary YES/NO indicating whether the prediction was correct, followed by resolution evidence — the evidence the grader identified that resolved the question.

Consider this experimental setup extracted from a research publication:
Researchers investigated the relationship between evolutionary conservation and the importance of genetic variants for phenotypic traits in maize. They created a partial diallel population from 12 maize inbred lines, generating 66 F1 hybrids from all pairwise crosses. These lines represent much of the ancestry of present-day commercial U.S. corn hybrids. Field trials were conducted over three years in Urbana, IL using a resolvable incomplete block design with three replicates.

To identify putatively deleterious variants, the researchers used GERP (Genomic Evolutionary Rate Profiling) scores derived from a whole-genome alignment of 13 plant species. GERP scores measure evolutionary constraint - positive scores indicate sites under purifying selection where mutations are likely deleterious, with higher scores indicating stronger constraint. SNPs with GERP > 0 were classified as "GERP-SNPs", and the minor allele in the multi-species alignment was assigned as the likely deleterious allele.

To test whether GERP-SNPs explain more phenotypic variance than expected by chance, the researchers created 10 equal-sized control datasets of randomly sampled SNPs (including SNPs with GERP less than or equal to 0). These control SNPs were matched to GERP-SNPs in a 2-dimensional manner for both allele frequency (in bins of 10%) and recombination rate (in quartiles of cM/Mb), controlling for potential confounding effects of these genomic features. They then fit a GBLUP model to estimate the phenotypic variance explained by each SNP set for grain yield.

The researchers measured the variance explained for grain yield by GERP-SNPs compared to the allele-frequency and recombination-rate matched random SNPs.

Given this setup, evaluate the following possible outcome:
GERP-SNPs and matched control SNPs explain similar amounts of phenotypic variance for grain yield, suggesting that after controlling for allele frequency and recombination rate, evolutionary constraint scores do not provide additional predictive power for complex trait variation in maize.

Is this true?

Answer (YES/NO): NO